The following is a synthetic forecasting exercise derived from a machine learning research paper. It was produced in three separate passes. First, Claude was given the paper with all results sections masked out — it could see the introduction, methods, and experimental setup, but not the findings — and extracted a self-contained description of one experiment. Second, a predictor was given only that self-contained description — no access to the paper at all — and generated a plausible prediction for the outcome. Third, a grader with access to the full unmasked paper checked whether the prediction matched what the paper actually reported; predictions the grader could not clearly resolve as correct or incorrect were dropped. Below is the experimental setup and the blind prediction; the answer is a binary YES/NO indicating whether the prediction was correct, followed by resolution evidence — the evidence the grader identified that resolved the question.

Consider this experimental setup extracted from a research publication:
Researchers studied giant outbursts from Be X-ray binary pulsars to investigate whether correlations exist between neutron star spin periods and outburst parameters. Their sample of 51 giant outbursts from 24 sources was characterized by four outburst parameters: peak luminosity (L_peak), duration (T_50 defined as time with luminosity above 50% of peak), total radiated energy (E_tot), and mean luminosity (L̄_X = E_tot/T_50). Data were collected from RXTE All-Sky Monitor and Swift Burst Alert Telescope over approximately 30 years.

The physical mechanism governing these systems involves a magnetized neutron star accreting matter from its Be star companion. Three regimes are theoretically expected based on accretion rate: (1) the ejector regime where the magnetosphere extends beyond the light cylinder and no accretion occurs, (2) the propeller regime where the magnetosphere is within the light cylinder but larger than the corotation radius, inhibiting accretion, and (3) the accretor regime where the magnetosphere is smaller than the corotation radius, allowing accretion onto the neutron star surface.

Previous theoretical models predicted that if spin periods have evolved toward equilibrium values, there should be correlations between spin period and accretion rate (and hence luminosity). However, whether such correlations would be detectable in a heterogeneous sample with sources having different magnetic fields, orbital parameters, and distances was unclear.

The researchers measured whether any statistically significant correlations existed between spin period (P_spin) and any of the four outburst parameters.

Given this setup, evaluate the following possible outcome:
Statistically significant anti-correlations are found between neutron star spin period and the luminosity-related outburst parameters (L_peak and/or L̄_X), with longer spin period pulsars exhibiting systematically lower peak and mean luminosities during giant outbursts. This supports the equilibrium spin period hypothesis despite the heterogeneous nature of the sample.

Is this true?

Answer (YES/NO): YES